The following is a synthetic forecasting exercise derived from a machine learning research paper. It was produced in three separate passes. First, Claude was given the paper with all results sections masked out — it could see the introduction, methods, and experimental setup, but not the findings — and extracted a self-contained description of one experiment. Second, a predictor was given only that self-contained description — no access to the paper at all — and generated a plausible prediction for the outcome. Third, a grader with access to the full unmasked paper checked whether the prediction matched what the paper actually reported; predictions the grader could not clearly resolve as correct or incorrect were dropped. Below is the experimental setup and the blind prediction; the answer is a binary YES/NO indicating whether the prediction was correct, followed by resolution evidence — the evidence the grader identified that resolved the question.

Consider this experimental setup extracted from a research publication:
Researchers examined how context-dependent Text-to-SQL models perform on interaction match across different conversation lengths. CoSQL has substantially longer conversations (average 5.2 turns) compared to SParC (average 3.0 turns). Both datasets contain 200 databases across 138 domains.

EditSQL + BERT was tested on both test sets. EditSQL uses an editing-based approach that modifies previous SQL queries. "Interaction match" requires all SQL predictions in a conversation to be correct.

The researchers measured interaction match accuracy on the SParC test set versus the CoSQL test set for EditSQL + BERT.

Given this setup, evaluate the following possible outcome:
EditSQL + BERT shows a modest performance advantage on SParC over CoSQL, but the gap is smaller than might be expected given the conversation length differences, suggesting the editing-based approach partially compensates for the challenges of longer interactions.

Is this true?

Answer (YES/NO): NO